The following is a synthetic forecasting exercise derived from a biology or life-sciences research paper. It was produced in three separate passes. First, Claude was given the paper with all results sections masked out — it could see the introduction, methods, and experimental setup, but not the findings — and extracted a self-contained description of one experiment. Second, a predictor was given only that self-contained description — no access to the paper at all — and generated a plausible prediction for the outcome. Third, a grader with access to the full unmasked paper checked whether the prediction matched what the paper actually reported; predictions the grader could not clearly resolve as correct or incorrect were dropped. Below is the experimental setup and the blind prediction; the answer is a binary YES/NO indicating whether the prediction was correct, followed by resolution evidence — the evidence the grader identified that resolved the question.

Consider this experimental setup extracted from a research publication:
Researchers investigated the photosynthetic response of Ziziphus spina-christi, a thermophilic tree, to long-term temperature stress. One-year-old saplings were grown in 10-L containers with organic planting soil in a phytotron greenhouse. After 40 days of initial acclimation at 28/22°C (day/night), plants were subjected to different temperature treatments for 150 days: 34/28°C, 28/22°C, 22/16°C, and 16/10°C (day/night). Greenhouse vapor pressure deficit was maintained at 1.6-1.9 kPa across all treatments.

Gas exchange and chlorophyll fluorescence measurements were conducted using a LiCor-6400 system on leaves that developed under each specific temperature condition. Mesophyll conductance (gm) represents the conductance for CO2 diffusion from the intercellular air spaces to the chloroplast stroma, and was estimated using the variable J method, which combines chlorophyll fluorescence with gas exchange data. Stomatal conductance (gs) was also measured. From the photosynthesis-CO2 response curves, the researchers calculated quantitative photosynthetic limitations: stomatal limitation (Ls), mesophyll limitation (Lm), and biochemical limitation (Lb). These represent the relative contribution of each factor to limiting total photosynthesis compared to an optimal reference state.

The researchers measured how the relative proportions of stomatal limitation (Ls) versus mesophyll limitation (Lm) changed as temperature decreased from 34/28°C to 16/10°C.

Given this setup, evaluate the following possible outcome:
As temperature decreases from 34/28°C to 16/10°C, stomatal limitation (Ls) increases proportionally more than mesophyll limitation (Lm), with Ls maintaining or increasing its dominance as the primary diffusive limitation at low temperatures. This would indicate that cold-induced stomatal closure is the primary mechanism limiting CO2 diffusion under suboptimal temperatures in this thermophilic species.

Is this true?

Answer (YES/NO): NO